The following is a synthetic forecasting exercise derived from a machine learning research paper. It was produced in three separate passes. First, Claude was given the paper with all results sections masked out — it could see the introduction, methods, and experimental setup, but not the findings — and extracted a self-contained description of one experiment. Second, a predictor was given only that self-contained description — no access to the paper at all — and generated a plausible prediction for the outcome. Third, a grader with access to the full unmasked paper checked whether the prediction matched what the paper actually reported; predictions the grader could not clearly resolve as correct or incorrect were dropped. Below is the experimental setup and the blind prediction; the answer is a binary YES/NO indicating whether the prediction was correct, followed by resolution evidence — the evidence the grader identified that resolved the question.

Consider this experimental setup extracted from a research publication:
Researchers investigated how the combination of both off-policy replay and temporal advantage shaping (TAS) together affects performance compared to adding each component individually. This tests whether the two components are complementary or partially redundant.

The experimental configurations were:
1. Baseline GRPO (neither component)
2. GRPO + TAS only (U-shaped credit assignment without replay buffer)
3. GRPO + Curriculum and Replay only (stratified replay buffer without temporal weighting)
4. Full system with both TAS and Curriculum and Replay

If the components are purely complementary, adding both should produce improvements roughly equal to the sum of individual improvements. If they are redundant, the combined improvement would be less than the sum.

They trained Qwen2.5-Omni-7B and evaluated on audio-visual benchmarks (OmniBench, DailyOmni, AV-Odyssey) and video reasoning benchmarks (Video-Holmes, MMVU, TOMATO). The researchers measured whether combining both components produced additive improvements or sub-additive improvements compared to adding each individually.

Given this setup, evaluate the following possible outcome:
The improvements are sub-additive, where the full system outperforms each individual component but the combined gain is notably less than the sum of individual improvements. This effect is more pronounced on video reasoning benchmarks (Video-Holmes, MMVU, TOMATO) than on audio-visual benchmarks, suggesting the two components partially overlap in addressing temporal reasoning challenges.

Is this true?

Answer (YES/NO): NO